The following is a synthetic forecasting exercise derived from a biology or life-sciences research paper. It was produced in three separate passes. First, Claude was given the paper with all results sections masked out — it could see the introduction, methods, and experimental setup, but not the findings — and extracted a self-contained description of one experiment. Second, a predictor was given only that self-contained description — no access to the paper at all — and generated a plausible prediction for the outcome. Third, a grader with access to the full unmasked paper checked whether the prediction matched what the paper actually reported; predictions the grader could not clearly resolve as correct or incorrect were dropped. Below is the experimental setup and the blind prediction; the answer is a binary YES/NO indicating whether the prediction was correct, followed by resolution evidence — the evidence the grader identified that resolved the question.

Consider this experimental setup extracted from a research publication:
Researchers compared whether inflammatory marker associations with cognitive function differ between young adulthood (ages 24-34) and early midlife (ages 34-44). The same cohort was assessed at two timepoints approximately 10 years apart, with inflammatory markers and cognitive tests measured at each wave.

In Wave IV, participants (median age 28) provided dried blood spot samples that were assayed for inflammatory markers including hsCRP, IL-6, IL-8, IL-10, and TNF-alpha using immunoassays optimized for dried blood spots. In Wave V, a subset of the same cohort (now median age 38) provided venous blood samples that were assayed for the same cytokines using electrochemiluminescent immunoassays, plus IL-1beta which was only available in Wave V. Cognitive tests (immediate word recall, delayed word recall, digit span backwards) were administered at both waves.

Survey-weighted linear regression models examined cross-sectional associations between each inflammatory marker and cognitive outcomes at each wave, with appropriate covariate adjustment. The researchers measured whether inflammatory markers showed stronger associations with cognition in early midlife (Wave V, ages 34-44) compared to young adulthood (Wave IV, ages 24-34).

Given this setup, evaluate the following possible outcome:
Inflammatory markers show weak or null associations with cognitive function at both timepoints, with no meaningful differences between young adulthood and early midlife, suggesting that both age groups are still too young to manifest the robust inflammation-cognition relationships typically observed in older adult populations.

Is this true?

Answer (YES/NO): NO